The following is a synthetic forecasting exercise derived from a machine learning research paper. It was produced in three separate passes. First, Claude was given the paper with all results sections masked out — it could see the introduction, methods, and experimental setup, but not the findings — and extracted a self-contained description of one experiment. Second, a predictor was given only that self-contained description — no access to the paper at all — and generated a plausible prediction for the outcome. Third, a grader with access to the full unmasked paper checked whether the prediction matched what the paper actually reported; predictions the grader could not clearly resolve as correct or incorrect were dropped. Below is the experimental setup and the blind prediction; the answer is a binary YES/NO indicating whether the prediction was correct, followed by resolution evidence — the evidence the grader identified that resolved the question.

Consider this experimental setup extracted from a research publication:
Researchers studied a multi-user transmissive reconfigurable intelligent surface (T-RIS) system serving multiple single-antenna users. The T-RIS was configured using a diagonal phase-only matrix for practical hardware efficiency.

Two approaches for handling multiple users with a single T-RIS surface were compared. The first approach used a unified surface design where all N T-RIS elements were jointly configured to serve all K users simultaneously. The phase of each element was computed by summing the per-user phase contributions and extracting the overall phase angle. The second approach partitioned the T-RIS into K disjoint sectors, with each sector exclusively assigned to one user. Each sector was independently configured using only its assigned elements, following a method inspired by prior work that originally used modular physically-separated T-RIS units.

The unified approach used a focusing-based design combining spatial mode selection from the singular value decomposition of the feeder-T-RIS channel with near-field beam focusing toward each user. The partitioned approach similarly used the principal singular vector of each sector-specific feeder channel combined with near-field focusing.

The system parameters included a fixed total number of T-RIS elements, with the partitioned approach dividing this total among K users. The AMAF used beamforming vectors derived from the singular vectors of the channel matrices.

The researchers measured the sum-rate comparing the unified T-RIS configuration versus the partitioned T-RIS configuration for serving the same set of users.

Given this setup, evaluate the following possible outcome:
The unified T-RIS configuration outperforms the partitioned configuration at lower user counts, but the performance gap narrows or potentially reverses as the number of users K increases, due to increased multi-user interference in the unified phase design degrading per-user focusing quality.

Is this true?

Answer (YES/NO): NO